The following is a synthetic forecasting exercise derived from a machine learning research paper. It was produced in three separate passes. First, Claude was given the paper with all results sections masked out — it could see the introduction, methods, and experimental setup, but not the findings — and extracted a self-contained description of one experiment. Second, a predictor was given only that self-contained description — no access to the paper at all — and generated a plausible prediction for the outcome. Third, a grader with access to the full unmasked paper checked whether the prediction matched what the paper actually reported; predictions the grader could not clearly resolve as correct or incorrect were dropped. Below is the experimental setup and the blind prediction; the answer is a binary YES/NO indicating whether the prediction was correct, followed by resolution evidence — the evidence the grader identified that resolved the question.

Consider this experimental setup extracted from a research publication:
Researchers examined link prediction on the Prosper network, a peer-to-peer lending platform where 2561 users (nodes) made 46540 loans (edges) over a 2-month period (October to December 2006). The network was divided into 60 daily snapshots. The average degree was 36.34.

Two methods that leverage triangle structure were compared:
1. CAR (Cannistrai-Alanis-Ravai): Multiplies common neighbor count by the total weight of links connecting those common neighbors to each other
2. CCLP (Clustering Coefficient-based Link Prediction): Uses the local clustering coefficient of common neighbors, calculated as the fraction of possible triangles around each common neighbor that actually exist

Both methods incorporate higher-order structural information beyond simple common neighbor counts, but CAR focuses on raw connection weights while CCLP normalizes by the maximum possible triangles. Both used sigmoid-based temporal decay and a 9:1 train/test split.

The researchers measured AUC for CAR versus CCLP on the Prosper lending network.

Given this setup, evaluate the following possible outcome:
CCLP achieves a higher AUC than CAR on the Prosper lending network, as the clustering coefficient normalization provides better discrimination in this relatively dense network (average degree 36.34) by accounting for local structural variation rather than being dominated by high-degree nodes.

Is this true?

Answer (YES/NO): NO